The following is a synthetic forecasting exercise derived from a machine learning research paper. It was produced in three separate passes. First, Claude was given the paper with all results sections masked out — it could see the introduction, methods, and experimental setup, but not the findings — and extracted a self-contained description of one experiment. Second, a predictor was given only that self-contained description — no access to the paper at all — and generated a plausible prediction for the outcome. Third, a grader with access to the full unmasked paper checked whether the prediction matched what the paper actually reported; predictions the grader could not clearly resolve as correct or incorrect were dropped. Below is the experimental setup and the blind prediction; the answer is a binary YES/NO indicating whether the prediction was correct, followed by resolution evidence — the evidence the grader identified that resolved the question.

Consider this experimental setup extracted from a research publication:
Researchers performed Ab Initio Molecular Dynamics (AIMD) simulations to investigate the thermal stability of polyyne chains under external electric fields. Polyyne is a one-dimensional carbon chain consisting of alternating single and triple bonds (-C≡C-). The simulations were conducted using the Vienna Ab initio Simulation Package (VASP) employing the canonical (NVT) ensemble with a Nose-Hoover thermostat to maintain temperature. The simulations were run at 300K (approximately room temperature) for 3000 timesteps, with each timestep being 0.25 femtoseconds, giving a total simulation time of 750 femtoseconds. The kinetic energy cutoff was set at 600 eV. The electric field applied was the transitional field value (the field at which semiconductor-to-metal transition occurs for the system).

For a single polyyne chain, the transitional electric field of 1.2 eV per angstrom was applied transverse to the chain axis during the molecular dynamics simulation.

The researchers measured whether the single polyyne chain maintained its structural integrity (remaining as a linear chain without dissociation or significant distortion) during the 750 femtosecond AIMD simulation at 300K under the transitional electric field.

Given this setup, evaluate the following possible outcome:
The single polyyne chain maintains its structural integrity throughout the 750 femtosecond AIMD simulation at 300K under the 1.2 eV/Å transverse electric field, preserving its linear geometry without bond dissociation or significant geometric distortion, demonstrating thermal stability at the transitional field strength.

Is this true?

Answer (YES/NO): YES